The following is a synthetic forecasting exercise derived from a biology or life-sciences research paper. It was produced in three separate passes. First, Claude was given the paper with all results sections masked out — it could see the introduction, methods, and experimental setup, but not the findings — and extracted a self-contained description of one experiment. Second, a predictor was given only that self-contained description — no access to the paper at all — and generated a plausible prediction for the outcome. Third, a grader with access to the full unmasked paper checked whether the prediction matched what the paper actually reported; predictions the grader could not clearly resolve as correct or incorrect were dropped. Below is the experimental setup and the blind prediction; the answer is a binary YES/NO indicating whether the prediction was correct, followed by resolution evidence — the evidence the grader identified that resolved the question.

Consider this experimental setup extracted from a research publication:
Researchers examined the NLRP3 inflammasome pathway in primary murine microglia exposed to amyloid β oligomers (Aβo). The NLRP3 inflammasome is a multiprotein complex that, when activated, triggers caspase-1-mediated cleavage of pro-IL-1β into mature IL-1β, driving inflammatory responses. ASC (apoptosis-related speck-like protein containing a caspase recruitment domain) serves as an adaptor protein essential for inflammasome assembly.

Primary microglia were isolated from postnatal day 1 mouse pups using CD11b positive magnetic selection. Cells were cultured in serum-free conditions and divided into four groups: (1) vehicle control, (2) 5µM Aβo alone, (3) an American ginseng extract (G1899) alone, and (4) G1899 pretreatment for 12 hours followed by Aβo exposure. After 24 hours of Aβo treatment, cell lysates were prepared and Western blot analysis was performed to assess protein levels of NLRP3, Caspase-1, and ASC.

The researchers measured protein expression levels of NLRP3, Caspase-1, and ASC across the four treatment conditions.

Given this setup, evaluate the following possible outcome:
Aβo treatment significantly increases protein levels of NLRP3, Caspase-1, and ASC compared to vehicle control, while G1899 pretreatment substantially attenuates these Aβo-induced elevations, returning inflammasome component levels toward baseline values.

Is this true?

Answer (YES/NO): YES